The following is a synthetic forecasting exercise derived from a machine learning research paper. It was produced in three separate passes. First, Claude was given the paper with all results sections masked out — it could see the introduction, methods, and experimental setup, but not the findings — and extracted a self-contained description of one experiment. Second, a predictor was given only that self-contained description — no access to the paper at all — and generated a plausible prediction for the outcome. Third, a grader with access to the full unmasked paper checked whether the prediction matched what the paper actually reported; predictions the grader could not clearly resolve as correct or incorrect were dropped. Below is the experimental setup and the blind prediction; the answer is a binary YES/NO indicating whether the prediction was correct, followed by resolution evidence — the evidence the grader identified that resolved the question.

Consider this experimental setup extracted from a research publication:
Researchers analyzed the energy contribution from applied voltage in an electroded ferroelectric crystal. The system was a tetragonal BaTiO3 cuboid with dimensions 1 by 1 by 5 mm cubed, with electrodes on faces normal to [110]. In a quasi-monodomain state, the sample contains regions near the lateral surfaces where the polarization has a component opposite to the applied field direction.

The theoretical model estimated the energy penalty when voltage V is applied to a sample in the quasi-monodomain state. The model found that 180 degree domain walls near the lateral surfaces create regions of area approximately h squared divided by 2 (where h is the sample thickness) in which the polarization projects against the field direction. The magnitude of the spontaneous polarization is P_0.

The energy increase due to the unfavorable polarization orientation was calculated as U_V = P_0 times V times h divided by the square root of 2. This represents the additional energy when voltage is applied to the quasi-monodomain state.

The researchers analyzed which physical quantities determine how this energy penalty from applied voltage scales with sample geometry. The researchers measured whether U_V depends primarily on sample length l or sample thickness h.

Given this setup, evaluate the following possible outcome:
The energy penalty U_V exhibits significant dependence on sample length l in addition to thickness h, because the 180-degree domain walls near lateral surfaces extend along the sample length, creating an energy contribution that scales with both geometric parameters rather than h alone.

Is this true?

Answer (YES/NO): NO